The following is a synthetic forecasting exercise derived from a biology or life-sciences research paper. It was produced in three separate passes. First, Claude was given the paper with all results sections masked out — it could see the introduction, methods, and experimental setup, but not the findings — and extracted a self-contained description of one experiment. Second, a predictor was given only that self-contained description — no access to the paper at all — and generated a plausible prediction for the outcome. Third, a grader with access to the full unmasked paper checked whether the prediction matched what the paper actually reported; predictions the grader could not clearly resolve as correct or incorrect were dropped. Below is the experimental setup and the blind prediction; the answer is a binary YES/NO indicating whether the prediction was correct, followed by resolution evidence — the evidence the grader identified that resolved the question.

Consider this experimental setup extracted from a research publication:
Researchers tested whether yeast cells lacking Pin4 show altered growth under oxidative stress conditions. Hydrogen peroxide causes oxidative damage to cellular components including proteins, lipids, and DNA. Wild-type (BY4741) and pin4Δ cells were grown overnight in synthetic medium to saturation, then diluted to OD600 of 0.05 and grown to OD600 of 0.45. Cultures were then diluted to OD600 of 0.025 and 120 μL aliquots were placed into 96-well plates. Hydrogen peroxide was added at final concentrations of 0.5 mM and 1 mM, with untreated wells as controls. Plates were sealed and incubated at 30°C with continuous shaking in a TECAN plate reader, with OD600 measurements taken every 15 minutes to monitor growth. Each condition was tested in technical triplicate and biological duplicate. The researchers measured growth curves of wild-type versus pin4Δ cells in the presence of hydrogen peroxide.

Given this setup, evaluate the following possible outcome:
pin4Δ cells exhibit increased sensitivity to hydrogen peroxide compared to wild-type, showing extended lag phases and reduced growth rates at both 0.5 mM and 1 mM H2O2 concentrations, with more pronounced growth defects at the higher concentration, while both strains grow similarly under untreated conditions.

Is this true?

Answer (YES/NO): NO